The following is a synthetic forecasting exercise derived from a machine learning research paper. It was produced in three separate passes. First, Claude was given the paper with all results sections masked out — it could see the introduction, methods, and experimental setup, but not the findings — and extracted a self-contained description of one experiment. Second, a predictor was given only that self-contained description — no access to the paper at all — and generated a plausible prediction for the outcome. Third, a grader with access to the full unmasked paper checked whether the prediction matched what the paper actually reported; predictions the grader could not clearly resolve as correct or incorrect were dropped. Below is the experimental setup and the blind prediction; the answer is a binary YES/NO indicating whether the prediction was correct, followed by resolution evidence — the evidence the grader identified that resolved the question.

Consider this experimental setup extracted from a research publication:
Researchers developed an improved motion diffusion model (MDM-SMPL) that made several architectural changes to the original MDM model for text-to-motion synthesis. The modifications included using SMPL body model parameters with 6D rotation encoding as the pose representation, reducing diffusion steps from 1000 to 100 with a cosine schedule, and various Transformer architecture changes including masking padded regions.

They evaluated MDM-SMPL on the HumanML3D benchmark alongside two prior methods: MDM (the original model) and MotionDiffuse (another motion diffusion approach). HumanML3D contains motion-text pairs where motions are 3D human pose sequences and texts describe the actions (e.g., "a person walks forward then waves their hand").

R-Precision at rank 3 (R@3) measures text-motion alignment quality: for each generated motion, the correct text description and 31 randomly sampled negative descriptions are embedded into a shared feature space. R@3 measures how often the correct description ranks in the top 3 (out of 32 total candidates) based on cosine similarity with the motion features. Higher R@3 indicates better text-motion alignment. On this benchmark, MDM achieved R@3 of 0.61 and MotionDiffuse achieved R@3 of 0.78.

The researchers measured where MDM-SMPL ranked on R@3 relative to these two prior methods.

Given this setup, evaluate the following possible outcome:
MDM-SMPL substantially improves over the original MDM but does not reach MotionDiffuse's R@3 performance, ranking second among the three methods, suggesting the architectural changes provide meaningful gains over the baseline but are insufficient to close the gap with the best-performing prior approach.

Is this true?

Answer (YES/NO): YES